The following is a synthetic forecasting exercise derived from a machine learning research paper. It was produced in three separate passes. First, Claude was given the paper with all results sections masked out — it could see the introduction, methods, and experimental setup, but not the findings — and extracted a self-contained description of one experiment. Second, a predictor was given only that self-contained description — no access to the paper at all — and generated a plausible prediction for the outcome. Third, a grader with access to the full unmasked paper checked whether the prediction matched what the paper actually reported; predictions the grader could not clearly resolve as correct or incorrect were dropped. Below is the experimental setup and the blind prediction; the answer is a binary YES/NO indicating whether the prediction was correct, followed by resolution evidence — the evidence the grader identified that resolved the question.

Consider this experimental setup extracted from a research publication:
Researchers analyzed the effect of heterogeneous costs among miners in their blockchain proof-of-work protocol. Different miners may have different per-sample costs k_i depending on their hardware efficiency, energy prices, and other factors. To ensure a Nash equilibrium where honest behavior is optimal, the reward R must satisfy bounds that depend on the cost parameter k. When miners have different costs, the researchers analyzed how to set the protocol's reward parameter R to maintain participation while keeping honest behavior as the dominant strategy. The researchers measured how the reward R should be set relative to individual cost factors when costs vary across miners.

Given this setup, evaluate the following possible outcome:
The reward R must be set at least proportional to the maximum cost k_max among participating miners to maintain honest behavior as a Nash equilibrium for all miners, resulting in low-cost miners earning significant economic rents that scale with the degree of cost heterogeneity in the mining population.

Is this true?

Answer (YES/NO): NO